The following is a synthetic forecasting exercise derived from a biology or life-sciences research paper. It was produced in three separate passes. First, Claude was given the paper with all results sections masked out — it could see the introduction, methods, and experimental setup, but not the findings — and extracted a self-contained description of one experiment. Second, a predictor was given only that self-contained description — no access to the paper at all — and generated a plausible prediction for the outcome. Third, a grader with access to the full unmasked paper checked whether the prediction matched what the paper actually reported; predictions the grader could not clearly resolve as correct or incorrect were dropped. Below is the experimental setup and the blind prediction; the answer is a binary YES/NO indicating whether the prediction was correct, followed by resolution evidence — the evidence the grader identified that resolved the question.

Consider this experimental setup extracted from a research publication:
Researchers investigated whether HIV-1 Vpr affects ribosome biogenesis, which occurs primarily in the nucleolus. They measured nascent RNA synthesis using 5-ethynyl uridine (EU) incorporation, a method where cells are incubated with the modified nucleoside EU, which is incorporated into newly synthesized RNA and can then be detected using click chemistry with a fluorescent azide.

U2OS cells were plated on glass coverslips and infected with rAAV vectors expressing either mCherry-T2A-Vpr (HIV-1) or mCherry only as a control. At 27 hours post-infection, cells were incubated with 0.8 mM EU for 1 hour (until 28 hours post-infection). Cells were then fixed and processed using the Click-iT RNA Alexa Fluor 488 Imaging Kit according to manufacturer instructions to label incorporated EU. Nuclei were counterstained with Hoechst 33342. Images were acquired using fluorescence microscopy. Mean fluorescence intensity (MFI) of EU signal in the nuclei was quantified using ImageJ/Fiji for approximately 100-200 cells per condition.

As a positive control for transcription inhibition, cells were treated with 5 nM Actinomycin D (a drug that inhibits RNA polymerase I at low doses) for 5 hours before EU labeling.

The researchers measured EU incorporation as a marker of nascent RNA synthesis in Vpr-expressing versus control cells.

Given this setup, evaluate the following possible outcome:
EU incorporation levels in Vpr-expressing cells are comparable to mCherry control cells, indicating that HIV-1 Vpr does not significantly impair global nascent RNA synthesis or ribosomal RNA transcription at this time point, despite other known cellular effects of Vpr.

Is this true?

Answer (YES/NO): NO